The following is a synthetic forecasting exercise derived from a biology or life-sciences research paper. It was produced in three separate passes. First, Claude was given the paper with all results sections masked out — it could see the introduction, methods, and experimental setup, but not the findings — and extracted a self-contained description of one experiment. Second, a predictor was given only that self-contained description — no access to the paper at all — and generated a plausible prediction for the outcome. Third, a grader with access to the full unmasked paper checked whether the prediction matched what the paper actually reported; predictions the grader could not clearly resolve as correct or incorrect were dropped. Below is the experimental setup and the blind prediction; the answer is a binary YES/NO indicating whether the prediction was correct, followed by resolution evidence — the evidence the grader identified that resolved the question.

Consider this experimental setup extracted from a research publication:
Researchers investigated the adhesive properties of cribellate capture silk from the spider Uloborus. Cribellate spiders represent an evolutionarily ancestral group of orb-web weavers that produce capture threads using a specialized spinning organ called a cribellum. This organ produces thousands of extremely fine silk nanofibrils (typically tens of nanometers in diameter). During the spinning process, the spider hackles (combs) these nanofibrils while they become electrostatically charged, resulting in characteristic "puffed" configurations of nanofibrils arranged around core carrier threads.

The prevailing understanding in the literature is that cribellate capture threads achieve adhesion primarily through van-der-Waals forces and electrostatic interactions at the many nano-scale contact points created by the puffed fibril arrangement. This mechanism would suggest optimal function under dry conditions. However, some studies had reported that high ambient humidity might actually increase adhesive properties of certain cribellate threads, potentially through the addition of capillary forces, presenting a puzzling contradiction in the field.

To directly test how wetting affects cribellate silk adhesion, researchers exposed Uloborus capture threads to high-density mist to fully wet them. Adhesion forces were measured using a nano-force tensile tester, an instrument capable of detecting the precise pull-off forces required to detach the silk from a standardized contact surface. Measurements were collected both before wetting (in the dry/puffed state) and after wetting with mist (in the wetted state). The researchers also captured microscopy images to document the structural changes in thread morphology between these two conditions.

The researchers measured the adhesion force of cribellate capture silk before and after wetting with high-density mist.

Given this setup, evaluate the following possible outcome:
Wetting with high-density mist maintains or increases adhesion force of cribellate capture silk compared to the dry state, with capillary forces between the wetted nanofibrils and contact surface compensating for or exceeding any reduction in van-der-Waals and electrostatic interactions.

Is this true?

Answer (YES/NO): NO